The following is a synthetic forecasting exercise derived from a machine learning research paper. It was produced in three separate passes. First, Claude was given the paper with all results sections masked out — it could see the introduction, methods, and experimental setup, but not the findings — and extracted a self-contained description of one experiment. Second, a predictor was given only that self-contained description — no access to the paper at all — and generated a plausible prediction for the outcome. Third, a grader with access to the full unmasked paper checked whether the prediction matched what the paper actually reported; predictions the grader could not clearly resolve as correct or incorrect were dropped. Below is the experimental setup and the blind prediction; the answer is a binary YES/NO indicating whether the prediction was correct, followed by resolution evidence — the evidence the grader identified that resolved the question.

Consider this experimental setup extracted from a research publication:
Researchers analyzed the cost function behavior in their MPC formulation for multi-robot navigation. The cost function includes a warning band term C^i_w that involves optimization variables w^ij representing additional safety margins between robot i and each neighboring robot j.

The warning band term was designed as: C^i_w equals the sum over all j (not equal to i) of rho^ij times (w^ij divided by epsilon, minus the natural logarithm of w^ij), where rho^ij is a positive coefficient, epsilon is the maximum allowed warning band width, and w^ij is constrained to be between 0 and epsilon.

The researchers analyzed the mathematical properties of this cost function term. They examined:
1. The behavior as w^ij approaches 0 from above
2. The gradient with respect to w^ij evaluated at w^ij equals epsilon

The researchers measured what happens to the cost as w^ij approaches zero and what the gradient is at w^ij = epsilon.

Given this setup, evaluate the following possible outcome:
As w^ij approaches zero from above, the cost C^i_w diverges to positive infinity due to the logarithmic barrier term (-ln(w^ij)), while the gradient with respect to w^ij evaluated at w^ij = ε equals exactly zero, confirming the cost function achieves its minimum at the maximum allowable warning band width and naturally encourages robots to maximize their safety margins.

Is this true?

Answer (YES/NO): YES